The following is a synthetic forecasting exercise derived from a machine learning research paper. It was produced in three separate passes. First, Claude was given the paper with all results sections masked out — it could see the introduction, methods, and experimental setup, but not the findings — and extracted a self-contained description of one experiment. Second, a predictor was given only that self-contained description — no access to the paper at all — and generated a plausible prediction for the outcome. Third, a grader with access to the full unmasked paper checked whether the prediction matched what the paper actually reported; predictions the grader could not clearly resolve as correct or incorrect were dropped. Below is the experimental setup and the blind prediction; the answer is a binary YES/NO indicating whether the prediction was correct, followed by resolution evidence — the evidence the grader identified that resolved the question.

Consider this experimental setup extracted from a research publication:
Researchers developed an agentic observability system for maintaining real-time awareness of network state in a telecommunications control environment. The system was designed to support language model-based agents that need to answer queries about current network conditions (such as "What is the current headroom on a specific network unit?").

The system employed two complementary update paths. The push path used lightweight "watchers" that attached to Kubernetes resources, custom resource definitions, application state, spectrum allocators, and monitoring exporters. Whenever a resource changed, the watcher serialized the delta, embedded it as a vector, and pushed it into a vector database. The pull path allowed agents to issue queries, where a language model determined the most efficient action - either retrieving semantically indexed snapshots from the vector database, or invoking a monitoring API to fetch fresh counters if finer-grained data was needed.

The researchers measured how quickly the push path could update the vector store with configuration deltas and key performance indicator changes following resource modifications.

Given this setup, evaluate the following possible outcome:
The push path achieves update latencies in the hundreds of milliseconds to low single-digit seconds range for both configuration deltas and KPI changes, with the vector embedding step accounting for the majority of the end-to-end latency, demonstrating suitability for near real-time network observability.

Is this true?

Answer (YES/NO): NO